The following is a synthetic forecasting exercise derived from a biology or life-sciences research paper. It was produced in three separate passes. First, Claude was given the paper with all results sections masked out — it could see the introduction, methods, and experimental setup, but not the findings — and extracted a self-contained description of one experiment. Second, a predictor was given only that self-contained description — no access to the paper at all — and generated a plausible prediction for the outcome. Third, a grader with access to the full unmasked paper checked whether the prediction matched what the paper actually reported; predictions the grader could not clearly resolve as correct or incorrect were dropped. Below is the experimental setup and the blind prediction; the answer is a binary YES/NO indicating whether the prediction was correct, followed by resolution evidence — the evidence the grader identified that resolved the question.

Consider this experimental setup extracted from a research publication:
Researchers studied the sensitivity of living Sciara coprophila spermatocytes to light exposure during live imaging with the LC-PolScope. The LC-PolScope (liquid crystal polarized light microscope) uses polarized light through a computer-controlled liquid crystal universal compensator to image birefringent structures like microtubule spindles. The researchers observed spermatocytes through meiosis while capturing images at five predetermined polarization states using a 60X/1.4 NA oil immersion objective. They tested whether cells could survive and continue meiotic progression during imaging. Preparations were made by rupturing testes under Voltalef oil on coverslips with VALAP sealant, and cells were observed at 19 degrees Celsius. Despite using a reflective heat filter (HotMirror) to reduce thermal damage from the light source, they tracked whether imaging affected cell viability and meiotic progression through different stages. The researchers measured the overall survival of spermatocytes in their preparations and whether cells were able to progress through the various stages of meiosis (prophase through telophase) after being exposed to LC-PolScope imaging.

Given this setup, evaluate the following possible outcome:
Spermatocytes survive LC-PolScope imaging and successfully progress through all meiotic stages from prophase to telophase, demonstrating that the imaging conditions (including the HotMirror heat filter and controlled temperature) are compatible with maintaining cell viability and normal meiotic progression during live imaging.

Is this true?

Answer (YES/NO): NO